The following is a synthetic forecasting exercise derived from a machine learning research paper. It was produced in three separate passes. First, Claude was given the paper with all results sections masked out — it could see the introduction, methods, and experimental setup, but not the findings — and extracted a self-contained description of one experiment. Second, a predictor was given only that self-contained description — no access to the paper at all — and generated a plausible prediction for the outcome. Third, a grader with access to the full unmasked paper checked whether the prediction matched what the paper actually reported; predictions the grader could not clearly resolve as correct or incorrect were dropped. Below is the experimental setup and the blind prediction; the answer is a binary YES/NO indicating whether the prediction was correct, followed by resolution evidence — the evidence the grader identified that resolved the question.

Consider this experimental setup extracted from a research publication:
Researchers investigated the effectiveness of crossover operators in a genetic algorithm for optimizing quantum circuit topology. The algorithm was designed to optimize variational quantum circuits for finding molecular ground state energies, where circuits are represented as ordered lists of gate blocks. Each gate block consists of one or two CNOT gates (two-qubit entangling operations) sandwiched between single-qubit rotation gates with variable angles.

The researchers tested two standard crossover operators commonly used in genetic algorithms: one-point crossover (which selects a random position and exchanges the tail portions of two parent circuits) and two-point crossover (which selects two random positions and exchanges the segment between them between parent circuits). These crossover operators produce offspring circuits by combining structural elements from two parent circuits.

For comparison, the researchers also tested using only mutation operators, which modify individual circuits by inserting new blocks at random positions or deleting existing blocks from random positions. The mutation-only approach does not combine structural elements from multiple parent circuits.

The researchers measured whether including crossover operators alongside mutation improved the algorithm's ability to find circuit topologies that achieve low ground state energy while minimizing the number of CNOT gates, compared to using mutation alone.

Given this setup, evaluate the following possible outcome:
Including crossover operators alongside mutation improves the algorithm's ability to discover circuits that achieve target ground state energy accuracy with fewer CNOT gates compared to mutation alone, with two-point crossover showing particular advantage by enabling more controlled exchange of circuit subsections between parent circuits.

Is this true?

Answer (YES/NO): NO